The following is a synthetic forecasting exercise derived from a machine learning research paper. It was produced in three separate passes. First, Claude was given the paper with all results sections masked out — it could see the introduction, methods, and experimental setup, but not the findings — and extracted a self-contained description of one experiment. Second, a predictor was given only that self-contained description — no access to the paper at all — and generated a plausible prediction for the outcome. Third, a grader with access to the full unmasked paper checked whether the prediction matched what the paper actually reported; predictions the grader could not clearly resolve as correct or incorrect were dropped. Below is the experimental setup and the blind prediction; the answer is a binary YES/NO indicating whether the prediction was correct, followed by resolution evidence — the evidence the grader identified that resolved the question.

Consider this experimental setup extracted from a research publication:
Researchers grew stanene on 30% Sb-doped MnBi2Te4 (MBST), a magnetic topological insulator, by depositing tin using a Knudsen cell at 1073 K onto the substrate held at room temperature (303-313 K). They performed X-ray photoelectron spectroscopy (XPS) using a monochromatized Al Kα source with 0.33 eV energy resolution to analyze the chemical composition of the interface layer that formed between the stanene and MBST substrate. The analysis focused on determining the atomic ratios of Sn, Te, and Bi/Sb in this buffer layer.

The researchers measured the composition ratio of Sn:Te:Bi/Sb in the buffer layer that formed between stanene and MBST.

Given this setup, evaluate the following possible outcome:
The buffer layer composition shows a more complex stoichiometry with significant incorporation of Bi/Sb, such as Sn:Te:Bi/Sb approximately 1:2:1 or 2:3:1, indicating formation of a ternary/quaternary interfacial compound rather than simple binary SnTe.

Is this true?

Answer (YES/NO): NO